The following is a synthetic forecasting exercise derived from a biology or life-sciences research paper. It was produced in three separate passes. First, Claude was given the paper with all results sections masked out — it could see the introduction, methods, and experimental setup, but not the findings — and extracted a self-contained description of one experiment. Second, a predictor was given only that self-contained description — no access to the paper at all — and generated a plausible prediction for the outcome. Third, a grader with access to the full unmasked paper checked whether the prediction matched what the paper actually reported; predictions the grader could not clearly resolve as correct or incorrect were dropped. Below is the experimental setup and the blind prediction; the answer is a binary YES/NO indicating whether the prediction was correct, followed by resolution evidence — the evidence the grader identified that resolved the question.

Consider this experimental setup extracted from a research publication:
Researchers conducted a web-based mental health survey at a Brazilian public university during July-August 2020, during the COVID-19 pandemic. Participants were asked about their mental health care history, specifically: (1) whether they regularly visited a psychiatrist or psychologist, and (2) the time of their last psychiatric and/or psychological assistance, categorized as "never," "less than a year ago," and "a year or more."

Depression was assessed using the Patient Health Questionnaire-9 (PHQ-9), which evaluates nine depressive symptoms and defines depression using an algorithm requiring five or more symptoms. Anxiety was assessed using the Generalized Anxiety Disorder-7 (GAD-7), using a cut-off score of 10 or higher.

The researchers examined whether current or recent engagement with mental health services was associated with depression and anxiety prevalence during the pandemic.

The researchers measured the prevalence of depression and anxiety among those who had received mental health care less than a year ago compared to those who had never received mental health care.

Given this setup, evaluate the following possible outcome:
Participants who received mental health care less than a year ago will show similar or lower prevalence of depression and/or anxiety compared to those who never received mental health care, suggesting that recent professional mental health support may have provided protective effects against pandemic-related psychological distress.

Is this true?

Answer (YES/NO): NO